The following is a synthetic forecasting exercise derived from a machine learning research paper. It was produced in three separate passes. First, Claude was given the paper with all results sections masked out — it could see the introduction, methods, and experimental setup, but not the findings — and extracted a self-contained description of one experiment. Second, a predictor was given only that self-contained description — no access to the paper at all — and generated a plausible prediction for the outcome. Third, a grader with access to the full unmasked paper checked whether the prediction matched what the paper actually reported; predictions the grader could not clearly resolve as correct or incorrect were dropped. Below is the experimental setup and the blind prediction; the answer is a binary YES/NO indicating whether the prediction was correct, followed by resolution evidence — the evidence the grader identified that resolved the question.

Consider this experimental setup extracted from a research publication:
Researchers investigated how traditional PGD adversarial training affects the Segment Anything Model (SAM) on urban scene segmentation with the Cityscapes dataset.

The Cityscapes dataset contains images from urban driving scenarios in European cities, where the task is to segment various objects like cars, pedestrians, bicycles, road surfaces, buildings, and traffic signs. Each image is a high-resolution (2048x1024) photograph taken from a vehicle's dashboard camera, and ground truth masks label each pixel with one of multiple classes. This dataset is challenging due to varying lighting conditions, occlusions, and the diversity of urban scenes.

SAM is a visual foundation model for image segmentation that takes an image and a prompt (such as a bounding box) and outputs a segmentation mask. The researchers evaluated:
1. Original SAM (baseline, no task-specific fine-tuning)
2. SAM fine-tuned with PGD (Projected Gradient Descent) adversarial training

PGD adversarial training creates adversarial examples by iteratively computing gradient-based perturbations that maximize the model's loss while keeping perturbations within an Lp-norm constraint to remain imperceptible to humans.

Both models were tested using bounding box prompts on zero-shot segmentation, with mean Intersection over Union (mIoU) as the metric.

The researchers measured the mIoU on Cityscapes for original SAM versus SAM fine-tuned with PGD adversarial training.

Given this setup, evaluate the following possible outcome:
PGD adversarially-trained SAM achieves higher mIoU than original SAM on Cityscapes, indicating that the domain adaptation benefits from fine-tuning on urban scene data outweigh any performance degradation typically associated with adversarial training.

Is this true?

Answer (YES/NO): NO